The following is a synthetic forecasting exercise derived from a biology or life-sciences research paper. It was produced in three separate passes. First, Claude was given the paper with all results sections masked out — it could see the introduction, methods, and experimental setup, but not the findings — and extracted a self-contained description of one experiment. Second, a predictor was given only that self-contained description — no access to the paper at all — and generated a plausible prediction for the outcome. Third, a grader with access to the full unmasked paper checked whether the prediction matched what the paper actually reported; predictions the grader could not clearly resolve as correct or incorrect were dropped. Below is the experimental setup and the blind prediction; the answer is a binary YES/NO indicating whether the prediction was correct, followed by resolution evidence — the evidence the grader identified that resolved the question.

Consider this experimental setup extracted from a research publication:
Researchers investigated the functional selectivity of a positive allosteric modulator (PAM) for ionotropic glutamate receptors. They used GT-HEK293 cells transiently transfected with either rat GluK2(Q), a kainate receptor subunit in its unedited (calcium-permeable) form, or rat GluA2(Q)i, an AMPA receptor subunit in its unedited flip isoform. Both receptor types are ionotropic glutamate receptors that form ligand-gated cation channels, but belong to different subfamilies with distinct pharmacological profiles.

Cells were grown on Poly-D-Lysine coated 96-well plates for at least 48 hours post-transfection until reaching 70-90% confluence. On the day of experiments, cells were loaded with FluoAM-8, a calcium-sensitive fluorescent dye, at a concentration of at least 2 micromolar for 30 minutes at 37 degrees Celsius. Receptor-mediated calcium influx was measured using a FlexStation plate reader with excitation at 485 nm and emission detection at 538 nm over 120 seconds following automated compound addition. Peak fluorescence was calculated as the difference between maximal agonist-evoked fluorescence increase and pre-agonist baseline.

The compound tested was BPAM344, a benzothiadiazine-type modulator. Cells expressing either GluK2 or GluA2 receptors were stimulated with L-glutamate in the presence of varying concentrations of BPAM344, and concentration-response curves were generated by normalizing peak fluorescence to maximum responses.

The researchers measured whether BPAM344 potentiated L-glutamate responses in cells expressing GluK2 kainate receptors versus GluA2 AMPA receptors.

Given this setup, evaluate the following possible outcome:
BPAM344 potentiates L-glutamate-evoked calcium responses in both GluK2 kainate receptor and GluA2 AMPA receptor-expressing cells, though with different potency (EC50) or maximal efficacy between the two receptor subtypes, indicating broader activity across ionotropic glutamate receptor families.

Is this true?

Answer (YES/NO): YES